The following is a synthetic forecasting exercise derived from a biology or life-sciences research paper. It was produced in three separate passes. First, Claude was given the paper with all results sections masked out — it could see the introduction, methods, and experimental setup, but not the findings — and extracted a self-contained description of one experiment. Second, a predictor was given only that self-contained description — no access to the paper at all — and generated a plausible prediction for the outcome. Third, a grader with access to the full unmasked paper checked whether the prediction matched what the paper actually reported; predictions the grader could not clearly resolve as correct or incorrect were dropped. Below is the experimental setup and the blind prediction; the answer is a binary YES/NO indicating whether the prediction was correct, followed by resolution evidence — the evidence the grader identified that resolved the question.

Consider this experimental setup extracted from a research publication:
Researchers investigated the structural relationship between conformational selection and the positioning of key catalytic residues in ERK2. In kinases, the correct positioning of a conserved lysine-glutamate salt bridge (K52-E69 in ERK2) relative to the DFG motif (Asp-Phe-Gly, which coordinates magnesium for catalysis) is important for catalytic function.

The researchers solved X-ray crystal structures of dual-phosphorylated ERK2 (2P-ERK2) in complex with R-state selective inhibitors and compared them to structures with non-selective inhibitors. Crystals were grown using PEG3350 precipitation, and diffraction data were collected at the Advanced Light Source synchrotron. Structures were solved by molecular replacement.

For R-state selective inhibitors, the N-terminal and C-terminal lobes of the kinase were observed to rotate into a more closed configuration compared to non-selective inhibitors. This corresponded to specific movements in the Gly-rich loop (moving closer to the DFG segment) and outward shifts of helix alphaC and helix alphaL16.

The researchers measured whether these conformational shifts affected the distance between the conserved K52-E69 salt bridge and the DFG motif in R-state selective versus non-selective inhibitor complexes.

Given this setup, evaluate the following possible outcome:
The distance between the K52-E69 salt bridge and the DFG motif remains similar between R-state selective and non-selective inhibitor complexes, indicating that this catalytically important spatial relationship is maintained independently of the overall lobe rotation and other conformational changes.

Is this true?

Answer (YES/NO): NO